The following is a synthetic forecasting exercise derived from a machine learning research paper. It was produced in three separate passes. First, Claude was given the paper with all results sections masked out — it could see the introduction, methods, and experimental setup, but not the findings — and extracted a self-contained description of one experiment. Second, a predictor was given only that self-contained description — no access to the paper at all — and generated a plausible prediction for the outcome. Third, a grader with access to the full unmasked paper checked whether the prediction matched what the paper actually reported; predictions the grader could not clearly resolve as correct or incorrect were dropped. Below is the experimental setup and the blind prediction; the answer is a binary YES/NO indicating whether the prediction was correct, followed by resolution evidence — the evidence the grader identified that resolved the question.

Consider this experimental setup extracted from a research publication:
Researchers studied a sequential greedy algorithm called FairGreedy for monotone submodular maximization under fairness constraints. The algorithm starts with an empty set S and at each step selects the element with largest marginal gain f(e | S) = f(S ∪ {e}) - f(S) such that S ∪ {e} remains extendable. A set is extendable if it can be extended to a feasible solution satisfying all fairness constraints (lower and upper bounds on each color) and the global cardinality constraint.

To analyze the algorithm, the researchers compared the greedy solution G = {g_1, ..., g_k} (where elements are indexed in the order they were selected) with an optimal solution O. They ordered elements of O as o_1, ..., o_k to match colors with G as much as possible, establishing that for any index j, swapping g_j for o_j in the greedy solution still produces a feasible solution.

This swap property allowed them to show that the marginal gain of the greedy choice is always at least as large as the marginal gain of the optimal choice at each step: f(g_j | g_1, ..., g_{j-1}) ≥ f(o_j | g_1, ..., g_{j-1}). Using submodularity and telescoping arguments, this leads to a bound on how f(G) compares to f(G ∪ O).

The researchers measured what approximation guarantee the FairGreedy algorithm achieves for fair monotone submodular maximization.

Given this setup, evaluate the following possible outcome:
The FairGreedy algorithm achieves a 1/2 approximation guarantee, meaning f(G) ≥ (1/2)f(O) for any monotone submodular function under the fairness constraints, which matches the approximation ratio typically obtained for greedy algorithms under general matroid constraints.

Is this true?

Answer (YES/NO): YES